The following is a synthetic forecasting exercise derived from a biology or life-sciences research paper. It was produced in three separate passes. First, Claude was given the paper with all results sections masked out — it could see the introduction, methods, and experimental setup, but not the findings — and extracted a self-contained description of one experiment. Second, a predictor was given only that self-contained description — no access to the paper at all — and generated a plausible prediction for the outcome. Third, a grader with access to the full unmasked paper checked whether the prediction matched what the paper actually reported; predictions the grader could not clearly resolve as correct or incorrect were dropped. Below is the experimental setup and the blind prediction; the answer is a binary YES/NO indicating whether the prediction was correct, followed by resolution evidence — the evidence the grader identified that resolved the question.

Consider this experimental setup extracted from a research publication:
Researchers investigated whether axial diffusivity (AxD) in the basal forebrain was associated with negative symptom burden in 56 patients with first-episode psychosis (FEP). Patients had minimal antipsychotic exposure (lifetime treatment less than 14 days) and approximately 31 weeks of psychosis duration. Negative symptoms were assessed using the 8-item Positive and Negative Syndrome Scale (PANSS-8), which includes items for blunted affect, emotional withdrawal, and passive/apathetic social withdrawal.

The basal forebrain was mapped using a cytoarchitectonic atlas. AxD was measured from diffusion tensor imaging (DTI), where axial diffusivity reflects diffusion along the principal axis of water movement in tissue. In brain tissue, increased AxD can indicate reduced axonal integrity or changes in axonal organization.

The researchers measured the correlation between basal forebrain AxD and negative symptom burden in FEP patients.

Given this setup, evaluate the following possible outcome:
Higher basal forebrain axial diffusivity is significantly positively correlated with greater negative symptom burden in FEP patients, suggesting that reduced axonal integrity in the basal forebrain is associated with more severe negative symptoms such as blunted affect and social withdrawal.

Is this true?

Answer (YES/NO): YES